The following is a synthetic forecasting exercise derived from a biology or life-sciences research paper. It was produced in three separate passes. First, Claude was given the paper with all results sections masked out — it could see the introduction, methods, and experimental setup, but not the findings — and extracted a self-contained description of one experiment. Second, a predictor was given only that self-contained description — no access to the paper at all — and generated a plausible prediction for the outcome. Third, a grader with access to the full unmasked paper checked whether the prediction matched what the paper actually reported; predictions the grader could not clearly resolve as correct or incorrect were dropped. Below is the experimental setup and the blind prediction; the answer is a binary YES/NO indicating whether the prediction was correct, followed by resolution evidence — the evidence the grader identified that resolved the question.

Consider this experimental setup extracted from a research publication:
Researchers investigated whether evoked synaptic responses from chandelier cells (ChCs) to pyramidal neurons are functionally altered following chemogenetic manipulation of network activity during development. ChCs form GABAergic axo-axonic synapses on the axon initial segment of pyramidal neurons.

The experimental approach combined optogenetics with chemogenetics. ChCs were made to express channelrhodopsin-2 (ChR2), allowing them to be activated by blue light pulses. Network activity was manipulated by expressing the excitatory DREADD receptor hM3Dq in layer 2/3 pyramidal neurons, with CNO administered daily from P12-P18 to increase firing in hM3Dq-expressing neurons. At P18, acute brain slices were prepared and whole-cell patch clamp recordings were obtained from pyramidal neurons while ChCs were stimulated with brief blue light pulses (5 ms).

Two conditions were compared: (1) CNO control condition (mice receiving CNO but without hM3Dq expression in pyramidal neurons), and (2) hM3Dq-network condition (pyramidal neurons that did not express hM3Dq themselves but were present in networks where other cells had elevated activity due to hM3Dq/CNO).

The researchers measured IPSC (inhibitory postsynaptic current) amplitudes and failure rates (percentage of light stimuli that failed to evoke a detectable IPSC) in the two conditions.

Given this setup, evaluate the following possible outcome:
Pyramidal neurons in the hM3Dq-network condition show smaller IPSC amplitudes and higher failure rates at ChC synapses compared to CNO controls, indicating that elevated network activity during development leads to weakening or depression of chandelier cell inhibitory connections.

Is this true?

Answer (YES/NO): YES